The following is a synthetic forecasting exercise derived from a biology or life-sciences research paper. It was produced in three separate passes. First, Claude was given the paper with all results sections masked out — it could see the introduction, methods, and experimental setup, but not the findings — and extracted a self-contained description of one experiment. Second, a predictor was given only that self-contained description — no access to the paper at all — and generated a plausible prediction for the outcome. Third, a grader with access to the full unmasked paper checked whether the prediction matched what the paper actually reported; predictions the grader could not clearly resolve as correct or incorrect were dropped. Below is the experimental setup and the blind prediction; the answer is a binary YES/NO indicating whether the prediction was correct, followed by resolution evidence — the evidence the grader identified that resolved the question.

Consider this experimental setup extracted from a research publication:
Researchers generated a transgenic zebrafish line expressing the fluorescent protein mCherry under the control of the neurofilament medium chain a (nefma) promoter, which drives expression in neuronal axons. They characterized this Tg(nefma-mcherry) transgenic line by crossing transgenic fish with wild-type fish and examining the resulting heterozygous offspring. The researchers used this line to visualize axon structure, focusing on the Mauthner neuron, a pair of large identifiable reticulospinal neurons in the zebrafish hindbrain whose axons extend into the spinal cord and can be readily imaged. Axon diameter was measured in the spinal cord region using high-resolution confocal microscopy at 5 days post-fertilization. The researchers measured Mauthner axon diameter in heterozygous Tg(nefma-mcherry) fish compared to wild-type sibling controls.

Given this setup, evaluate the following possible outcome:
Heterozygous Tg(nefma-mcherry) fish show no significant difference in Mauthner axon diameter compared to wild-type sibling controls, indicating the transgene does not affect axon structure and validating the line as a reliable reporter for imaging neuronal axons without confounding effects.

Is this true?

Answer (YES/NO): NO